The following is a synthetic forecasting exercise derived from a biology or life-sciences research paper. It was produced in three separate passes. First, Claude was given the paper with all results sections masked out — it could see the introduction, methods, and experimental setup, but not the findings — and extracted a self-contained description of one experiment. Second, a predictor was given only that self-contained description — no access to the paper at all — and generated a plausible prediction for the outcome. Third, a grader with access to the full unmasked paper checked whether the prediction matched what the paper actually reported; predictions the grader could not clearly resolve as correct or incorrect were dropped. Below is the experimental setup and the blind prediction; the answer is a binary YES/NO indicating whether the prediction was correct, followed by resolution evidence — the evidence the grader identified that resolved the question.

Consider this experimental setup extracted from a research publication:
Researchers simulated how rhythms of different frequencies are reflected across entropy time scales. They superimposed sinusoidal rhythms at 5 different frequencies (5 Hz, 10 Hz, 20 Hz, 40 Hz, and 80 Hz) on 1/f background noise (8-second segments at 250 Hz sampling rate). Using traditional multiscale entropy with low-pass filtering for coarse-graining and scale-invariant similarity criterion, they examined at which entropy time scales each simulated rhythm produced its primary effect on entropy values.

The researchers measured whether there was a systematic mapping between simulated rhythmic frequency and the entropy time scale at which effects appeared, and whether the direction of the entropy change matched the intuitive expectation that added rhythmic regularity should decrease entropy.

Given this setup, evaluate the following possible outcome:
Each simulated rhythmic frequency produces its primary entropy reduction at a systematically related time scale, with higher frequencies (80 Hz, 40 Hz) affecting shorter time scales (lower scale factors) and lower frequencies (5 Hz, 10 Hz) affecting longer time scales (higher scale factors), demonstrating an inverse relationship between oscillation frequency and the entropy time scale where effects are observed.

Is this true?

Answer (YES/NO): NO